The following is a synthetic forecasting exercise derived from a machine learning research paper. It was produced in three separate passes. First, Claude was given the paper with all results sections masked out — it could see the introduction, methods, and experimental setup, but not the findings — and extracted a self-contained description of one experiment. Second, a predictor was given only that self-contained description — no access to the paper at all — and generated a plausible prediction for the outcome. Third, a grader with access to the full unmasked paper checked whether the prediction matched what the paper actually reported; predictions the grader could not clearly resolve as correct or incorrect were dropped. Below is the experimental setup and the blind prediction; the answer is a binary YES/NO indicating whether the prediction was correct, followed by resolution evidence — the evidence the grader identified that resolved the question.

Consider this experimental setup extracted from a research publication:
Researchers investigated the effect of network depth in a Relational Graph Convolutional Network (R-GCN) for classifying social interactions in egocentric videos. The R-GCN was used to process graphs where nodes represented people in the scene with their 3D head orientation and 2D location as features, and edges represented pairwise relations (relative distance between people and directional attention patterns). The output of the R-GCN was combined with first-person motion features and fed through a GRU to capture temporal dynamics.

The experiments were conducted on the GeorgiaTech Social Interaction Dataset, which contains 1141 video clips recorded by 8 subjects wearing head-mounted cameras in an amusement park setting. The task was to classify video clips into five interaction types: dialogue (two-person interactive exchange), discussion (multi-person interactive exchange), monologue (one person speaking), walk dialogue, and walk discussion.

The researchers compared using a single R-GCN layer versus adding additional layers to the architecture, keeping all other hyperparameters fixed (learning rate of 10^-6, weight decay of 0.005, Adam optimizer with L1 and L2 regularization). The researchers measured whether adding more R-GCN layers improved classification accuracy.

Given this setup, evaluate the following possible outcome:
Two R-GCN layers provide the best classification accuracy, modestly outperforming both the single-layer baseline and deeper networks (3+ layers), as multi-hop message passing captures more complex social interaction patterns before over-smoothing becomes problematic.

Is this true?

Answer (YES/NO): NO